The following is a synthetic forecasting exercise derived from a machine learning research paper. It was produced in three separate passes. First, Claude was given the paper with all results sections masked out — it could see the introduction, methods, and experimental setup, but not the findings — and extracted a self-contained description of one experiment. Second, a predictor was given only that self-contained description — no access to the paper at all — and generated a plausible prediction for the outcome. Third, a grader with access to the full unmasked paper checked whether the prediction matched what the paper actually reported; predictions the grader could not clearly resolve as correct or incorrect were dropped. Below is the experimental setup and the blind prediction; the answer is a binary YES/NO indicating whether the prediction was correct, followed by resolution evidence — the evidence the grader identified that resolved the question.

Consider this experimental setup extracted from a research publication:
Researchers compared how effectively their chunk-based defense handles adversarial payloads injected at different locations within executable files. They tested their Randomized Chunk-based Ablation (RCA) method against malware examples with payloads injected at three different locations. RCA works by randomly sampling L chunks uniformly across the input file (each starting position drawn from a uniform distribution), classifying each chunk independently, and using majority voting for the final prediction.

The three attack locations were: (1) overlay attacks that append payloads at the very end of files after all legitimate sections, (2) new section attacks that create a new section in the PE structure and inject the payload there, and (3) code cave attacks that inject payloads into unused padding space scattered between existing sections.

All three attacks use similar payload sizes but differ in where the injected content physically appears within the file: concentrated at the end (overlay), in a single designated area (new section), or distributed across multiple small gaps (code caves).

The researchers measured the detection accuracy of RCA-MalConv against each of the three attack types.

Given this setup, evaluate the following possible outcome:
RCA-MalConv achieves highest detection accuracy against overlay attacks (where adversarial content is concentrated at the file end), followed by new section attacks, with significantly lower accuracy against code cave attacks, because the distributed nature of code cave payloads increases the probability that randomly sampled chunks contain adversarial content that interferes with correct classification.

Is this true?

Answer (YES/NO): NO